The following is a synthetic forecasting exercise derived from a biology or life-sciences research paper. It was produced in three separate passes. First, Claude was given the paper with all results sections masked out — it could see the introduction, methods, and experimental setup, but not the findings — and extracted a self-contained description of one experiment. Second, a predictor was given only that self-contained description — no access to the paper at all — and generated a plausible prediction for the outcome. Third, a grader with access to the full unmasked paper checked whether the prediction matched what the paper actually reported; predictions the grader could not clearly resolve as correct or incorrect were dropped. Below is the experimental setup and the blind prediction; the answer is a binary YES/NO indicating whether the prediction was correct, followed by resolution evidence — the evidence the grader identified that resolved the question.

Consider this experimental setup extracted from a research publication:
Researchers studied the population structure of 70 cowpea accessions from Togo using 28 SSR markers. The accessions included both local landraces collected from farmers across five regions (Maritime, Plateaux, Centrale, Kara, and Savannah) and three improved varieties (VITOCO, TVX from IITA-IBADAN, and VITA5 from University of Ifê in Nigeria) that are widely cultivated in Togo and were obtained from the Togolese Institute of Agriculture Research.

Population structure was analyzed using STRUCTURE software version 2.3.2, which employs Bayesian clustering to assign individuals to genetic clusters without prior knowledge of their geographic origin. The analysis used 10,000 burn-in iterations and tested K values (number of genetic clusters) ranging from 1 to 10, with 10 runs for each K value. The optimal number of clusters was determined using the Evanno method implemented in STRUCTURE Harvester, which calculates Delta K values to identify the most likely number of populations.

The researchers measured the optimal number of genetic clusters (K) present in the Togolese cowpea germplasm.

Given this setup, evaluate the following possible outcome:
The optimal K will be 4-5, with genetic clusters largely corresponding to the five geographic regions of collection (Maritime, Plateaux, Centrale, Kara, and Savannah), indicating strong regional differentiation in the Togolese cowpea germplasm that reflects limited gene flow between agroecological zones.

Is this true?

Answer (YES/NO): NO